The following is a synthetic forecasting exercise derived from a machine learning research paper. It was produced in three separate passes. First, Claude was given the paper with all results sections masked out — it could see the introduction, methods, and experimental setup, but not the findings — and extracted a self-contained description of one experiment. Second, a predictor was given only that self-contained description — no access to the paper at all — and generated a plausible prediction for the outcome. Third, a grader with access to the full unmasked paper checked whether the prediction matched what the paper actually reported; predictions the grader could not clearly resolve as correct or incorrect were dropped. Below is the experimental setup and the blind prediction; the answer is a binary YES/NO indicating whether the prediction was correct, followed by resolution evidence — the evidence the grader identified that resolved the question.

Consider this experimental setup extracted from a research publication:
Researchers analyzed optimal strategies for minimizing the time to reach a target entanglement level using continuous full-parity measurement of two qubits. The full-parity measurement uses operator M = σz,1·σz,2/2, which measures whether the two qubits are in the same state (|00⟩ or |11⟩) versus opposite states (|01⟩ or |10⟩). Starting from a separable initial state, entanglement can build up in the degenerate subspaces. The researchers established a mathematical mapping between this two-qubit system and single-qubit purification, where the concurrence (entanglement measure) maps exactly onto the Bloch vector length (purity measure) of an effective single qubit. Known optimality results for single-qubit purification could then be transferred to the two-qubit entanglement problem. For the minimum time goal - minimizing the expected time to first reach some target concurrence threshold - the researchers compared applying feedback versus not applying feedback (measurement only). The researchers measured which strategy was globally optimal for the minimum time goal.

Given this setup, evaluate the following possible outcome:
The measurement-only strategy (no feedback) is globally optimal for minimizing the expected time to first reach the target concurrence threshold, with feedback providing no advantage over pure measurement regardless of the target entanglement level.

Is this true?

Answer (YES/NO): YES